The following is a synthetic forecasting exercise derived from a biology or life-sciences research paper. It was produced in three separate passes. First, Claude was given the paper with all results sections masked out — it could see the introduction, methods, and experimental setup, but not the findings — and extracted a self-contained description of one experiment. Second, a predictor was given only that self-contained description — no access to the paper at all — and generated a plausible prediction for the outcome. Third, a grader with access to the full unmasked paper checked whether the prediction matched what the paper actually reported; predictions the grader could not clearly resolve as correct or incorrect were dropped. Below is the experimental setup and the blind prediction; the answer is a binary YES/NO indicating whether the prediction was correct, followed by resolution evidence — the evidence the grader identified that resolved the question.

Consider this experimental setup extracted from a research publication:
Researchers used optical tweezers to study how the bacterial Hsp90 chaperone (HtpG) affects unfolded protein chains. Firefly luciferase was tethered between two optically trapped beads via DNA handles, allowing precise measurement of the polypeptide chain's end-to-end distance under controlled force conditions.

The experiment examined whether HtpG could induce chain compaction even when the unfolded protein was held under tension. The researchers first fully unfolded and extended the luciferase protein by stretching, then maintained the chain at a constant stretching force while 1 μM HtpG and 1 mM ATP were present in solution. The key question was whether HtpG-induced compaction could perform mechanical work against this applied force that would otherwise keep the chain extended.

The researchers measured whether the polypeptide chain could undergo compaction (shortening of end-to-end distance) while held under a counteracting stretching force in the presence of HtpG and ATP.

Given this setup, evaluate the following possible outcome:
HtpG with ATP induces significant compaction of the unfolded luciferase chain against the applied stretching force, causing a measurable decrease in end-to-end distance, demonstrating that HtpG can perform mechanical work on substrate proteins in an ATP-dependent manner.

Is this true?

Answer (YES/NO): YES